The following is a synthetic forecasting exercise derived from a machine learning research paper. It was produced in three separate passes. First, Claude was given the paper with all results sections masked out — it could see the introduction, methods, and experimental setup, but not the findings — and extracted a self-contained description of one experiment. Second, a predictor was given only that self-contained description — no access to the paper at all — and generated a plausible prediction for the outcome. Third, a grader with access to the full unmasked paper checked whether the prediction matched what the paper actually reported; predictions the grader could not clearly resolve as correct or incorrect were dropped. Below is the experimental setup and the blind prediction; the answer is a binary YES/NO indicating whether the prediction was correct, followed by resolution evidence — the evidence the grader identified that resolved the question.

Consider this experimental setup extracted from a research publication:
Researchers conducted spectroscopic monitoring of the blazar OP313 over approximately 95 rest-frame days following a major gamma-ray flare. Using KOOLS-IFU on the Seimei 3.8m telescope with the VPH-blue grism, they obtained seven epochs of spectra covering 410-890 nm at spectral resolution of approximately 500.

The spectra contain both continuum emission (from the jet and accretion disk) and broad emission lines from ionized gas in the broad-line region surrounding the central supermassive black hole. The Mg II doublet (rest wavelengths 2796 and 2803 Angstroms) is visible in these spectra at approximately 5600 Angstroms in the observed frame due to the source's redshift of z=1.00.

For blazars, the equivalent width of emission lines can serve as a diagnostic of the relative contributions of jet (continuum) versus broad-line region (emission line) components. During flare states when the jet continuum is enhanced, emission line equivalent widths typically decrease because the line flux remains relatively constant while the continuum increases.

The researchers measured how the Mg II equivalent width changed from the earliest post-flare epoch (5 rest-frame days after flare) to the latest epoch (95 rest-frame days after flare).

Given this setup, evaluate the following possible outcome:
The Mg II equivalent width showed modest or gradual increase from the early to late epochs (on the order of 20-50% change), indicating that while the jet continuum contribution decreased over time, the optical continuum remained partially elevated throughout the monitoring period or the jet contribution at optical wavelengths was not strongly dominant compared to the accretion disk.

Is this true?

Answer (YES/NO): NO